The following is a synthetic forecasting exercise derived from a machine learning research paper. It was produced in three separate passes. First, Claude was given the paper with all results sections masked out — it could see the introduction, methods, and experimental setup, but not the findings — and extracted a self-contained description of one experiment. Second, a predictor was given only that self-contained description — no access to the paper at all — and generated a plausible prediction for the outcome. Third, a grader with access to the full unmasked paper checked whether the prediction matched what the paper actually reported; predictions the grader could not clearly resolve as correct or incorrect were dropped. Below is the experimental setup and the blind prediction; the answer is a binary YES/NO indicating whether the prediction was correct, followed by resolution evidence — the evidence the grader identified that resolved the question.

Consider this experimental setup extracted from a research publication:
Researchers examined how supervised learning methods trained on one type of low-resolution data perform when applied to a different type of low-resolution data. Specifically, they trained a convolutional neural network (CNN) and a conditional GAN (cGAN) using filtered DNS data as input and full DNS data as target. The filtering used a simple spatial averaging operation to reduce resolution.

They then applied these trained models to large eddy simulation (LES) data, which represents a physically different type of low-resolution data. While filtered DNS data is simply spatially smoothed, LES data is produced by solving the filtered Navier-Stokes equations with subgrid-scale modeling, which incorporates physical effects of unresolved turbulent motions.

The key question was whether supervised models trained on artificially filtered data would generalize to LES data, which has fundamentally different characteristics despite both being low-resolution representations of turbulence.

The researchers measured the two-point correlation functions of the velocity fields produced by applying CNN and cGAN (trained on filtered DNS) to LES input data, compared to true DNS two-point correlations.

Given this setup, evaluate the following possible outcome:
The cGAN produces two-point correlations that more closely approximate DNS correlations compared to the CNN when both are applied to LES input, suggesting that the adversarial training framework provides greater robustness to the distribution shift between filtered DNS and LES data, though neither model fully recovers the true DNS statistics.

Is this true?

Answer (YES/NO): NO